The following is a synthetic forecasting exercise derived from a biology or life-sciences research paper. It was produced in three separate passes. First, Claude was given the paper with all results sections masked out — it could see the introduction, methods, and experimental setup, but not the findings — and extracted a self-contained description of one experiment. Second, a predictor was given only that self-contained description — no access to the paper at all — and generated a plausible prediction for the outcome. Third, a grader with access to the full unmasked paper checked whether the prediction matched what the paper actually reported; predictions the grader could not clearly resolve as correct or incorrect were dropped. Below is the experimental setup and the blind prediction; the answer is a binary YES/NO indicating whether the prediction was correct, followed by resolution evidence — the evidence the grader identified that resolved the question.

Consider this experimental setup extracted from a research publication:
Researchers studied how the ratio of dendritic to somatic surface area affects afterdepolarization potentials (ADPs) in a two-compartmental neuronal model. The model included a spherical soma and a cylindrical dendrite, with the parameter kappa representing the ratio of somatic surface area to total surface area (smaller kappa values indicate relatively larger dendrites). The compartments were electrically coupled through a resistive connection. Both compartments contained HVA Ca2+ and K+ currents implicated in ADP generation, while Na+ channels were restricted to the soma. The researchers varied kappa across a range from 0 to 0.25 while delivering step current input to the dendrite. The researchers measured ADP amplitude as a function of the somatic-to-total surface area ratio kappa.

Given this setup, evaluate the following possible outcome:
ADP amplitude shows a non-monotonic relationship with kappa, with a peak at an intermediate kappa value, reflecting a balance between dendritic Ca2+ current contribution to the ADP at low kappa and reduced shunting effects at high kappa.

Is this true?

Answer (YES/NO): NO